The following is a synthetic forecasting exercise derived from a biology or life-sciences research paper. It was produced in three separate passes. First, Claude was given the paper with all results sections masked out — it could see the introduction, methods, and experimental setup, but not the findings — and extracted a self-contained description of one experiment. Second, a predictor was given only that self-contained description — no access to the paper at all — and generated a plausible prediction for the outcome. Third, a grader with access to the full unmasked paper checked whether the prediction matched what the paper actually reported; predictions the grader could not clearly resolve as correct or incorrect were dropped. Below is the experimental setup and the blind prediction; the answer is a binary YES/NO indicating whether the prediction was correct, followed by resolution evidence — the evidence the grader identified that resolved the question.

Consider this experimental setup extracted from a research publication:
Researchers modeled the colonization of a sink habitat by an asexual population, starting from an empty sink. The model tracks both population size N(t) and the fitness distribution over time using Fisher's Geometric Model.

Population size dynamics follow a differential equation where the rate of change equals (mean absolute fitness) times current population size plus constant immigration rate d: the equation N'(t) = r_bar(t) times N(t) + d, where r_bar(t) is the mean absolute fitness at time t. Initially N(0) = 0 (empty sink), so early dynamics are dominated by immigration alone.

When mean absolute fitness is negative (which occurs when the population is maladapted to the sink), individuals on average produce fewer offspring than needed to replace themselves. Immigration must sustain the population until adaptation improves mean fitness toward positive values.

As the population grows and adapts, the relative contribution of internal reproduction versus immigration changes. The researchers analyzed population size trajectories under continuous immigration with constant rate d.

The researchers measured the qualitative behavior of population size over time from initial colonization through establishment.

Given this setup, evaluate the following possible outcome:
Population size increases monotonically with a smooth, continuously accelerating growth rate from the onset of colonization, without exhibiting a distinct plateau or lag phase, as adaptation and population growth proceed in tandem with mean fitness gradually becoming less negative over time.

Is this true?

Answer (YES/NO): NO